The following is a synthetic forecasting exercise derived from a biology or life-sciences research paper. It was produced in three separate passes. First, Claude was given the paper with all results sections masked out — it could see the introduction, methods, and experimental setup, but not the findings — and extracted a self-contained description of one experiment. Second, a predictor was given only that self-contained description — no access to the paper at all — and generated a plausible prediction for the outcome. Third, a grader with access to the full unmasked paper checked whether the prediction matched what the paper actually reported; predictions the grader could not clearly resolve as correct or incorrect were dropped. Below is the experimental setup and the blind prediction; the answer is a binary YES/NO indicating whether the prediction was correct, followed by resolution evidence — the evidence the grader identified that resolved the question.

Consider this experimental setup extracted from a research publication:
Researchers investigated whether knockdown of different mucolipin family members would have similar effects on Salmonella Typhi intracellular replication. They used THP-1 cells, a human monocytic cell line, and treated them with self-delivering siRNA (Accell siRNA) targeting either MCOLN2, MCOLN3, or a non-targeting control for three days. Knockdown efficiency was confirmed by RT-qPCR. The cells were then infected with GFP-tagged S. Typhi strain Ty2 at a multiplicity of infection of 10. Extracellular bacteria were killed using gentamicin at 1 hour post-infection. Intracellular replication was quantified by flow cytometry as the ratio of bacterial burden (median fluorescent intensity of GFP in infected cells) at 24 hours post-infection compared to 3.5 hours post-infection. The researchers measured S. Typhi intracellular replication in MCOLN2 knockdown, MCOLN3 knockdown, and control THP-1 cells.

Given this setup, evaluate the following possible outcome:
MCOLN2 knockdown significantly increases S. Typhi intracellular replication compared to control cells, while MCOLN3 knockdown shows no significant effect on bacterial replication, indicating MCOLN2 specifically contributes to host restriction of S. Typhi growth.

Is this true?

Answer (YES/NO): NO